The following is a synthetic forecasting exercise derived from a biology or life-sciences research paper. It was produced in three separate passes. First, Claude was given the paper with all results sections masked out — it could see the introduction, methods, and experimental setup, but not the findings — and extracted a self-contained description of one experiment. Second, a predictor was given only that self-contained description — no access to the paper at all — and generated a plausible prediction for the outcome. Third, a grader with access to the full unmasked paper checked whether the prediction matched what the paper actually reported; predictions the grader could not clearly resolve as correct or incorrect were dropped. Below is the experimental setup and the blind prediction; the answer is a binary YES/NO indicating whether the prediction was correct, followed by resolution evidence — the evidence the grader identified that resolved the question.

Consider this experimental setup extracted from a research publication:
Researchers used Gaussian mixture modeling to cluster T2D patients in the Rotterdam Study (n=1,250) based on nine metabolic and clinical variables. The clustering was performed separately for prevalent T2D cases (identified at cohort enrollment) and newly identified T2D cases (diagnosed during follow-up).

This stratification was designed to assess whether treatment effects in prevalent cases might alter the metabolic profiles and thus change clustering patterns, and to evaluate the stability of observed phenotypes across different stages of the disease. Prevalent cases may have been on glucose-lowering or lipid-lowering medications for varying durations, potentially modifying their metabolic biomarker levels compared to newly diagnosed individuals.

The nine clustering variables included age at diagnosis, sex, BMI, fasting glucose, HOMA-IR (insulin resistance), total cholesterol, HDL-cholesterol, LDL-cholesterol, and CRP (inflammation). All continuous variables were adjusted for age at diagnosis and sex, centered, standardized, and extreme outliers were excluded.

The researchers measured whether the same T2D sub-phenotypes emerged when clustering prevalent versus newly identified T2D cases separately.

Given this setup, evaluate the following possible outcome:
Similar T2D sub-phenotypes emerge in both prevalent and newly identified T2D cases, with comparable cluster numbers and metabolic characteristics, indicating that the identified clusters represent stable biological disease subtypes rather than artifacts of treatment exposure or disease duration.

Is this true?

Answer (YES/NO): YES